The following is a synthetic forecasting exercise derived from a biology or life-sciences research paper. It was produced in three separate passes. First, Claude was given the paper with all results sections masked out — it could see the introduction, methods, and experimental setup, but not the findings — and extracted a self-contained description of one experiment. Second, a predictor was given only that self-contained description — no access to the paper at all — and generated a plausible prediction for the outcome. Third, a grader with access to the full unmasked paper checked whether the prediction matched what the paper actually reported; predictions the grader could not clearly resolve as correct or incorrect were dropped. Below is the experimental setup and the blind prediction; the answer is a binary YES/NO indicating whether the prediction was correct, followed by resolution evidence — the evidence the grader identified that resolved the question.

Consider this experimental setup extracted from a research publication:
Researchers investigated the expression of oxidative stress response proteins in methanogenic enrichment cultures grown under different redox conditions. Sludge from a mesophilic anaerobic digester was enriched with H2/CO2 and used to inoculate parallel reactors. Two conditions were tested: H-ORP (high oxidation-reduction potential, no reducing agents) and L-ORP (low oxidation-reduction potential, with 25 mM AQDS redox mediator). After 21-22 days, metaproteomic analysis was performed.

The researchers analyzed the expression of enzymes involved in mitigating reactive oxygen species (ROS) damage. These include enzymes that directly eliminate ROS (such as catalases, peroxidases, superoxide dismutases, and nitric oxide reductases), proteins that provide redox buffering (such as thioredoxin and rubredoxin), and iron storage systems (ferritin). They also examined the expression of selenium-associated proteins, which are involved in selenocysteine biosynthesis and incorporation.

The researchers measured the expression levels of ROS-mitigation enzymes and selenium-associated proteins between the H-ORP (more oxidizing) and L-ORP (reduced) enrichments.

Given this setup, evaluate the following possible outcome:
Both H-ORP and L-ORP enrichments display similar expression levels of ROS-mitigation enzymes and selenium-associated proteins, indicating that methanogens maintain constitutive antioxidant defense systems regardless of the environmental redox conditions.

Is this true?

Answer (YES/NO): NO